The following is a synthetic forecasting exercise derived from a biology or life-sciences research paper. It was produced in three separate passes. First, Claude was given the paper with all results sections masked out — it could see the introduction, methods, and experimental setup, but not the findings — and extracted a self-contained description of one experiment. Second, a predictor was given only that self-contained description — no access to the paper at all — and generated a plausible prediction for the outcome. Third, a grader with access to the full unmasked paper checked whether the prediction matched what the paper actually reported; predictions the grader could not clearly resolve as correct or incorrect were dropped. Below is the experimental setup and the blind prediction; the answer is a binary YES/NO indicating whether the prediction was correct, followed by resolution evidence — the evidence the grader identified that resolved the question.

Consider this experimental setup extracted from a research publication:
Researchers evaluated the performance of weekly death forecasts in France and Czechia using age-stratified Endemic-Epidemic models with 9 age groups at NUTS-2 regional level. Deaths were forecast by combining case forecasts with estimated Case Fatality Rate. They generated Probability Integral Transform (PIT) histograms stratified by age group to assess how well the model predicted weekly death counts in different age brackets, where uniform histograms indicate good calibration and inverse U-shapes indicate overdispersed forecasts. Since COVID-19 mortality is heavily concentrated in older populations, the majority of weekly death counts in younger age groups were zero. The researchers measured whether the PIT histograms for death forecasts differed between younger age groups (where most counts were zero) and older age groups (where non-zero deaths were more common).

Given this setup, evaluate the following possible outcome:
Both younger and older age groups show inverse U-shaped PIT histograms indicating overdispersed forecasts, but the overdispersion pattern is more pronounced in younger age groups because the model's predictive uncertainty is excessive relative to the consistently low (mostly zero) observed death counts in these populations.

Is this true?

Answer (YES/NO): NO